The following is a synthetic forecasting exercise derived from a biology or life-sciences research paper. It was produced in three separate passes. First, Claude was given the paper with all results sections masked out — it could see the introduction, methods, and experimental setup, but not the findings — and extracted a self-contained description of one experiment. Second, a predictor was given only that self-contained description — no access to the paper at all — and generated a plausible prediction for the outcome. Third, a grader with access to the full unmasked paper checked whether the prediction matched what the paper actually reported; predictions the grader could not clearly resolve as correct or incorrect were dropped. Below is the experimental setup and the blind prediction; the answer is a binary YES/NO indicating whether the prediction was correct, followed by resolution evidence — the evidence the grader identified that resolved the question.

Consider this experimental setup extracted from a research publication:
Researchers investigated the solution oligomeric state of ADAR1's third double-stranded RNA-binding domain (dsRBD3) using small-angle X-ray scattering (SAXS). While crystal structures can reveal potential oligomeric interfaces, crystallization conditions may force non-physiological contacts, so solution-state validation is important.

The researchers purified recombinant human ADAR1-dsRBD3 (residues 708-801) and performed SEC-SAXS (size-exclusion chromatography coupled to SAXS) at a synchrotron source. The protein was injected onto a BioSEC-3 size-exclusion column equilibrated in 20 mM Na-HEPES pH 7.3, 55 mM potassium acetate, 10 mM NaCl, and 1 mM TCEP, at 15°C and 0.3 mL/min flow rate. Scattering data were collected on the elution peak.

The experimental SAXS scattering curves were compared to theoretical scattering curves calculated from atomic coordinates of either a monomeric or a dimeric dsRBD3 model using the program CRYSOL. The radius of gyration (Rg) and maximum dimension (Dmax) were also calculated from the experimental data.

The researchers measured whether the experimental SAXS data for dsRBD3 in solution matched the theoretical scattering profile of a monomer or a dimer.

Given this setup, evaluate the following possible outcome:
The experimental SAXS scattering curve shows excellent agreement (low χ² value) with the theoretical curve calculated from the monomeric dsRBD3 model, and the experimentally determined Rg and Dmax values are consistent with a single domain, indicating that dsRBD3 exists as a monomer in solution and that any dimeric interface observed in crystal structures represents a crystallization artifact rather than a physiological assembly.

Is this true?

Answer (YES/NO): NO